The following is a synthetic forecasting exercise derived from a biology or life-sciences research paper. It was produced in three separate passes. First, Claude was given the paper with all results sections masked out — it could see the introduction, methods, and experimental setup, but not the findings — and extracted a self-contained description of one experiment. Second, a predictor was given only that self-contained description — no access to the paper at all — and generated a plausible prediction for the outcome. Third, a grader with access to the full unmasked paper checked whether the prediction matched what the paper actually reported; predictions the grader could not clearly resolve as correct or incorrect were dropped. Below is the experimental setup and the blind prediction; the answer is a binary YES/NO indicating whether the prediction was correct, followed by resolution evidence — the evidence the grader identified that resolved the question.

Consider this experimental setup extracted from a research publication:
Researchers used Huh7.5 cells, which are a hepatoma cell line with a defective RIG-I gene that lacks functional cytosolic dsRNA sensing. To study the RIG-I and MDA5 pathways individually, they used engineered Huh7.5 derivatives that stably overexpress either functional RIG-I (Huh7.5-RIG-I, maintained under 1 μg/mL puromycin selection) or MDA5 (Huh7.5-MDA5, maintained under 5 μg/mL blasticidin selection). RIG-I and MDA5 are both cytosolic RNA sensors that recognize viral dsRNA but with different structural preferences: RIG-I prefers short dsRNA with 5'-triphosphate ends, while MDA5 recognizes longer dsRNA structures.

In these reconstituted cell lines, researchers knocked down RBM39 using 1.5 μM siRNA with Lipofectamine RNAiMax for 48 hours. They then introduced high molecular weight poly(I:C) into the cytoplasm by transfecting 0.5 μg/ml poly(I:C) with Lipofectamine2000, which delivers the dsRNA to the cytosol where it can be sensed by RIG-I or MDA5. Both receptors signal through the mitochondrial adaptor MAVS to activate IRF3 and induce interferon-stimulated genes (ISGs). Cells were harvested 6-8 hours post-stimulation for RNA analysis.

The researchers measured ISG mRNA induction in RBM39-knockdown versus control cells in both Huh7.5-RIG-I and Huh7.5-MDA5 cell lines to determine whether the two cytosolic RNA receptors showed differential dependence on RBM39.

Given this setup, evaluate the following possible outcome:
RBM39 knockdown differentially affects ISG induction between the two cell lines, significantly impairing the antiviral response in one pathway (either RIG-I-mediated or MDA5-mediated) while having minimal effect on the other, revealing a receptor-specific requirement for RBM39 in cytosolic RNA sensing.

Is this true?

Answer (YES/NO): NO